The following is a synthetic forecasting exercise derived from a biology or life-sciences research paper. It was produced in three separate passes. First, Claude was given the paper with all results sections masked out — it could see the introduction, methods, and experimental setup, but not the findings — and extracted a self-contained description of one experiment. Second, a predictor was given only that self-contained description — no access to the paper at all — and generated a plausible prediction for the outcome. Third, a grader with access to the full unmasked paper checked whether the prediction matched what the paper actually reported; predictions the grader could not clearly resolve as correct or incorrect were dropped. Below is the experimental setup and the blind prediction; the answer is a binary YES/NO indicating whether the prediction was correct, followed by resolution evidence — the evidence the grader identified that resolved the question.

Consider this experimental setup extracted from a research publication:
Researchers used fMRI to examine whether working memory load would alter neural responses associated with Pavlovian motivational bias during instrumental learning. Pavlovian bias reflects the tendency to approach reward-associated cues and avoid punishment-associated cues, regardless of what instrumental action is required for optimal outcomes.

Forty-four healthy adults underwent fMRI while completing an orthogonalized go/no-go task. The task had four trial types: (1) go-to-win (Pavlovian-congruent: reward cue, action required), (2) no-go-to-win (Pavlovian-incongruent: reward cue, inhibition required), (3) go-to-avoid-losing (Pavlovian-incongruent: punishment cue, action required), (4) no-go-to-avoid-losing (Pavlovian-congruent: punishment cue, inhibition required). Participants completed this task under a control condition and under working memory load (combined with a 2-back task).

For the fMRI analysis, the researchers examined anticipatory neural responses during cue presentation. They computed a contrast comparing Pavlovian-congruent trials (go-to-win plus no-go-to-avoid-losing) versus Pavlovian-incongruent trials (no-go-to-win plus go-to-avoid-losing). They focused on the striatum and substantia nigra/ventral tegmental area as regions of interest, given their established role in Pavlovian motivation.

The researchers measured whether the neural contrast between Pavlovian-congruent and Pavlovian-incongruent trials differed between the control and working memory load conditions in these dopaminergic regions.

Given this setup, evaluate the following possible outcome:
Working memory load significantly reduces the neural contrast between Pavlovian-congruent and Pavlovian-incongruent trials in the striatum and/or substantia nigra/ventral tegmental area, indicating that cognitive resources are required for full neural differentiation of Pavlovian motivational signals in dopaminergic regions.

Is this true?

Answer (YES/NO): NO